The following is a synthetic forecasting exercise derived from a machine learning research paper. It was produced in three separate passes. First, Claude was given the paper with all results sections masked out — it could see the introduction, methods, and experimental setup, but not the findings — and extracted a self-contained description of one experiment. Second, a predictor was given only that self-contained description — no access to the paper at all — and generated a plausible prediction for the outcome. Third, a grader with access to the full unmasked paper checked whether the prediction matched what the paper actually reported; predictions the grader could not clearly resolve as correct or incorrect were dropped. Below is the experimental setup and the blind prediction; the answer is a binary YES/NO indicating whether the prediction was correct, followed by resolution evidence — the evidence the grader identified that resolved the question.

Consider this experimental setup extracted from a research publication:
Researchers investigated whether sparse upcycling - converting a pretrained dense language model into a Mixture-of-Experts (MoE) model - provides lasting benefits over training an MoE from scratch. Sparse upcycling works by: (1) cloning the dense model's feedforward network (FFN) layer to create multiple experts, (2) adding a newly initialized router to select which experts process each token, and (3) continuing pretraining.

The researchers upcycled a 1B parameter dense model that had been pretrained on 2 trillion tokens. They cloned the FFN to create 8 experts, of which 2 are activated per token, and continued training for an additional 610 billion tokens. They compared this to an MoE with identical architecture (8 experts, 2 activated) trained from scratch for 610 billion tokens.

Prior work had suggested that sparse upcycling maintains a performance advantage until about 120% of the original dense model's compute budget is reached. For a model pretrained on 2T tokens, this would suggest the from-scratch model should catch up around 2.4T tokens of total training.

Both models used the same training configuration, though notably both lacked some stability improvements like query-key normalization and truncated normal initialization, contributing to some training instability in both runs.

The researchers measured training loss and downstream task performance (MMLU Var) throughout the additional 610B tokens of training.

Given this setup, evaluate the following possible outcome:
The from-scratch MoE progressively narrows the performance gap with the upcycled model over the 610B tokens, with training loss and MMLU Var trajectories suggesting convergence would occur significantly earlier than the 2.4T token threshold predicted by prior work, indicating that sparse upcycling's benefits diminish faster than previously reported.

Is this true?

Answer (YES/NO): YES